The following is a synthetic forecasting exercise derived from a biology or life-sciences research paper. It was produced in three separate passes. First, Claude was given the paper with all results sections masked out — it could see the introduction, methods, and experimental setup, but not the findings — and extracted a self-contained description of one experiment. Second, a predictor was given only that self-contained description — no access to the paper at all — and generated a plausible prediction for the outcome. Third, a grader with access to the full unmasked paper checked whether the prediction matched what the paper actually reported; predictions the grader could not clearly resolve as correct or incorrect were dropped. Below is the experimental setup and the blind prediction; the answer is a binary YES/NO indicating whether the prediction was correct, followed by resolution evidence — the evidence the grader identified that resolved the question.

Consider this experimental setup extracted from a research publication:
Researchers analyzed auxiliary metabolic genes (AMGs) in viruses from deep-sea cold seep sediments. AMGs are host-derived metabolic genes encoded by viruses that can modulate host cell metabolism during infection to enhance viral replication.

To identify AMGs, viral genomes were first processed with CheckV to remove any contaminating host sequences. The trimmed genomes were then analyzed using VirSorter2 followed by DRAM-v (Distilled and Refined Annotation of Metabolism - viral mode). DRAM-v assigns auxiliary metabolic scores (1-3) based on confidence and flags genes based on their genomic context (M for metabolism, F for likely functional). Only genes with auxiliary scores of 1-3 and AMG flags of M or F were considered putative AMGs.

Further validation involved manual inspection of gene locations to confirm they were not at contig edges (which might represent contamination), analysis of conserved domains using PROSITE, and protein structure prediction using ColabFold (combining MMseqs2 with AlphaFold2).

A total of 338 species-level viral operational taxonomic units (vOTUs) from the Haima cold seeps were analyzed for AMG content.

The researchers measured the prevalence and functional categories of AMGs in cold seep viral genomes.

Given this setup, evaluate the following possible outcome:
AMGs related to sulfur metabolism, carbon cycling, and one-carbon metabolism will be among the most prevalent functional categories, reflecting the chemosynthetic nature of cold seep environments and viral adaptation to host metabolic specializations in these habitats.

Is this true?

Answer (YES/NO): NO